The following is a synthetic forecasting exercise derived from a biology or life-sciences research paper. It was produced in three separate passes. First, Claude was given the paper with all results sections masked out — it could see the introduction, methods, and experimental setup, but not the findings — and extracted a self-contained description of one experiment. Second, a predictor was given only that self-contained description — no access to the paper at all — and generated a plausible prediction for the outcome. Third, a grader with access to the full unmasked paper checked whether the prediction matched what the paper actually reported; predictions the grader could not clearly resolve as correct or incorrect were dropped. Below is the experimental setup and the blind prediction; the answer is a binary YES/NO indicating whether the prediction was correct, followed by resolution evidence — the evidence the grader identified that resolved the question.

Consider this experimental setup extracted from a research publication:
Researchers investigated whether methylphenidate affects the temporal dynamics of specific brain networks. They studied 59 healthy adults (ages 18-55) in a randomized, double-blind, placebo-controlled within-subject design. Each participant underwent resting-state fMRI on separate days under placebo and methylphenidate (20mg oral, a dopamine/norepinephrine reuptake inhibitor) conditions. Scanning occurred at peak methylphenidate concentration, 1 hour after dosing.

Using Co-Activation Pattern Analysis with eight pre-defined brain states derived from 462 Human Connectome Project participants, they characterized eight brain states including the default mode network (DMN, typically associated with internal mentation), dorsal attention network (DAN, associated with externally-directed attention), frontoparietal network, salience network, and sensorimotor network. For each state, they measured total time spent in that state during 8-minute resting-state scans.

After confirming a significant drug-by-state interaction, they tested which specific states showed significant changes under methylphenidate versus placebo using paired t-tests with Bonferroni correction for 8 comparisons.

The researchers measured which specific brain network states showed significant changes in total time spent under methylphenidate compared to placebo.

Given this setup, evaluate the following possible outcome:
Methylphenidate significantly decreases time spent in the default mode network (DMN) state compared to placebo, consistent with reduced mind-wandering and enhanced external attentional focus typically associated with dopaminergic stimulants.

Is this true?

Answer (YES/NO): NO